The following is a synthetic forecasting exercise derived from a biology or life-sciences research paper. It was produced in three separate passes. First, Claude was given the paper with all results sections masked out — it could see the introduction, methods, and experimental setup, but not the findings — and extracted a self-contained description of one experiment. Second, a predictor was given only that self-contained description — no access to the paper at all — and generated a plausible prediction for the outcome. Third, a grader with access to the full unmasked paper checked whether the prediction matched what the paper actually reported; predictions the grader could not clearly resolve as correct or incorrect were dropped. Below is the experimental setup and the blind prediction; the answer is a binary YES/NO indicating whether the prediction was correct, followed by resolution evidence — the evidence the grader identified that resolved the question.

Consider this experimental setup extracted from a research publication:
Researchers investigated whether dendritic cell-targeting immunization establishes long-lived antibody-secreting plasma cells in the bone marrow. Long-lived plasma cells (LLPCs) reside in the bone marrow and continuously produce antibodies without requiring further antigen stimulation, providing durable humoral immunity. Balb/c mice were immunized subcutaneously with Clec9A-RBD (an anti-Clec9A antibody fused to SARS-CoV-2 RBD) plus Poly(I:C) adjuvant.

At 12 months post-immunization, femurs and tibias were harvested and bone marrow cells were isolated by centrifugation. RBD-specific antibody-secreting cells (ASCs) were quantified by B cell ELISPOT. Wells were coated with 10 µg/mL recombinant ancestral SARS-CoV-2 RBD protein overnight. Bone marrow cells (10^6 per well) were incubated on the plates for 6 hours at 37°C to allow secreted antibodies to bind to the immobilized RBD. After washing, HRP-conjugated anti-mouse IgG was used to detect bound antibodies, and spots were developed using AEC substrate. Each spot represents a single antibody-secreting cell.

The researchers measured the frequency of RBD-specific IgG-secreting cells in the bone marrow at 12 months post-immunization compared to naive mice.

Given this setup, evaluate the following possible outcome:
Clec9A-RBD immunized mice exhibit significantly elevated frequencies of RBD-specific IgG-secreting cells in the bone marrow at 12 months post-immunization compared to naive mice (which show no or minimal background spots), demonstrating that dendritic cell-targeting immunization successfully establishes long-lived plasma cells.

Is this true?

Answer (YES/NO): YES